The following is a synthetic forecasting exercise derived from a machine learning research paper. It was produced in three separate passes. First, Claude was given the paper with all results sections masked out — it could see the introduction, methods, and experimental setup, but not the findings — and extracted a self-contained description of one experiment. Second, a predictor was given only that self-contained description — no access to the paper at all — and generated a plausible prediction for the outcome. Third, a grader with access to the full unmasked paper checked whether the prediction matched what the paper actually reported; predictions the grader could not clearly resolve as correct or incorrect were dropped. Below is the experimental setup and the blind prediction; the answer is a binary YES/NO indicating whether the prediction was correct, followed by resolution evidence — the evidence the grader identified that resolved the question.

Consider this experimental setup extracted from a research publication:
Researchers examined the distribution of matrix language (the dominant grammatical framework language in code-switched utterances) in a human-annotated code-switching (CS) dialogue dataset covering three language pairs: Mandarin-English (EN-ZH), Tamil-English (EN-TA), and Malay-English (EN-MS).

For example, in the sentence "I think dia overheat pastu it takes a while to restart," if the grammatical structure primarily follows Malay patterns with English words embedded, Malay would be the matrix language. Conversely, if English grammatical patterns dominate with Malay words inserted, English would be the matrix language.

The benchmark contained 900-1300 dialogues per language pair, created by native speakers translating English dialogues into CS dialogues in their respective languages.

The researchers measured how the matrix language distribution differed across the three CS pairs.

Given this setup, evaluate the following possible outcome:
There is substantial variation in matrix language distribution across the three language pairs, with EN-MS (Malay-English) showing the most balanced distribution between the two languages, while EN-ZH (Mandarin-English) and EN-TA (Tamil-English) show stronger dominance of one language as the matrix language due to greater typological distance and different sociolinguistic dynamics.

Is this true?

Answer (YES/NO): NO